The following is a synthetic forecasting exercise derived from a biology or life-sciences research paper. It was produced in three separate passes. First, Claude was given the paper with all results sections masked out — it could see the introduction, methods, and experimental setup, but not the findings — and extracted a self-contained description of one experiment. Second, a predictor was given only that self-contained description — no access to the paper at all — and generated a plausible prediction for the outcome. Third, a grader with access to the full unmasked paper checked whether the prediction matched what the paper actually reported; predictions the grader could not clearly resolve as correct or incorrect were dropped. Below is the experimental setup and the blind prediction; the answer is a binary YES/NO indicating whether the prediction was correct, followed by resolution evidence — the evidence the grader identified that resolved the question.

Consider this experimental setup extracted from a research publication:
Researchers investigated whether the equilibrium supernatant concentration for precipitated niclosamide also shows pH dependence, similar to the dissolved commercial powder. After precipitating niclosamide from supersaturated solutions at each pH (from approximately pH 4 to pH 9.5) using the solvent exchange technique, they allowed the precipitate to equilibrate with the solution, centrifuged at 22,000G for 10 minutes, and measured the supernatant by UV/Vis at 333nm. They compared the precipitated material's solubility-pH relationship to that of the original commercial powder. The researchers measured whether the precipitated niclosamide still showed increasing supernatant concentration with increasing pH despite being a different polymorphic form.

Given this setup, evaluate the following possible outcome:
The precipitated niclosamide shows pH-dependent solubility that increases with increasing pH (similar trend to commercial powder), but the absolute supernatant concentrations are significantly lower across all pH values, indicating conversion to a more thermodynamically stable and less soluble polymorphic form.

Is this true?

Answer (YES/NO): YES